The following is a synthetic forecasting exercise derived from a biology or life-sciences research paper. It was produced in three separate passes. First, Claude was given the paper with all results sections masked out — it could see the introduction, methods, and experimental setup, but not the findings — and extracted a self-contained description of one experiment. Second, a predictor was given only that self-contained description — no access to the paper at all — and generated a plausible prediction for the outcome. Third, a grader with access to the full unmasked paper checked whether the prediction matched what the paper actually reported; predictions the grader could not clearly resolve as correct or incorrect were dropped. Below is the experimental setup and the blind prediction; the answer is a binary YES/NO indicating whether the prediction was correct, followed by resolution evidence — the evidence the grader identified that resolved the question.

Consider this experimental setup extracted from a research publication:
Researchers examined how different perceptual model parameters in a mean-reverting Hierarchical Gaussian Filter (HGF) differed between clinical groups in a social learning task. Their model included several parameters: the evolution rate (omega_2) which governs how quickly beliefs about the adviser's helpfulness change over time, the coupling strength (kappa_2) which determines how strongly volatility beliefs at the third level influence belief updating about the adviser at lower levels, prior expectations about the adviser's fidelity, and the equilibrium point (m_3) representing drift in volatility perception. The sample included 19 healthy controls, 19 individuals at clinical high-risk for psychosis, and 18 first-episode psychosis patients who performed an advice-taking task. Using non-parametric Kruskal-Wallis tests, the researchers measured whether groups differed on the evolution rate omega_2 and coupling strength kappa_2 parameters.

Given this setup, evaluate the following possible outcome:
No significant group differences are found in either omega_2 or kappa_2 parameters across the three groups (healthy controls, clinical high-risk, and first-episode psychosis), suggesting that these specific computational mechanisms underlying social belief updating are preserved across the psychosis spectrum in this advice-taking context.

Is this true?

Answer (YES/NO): NO